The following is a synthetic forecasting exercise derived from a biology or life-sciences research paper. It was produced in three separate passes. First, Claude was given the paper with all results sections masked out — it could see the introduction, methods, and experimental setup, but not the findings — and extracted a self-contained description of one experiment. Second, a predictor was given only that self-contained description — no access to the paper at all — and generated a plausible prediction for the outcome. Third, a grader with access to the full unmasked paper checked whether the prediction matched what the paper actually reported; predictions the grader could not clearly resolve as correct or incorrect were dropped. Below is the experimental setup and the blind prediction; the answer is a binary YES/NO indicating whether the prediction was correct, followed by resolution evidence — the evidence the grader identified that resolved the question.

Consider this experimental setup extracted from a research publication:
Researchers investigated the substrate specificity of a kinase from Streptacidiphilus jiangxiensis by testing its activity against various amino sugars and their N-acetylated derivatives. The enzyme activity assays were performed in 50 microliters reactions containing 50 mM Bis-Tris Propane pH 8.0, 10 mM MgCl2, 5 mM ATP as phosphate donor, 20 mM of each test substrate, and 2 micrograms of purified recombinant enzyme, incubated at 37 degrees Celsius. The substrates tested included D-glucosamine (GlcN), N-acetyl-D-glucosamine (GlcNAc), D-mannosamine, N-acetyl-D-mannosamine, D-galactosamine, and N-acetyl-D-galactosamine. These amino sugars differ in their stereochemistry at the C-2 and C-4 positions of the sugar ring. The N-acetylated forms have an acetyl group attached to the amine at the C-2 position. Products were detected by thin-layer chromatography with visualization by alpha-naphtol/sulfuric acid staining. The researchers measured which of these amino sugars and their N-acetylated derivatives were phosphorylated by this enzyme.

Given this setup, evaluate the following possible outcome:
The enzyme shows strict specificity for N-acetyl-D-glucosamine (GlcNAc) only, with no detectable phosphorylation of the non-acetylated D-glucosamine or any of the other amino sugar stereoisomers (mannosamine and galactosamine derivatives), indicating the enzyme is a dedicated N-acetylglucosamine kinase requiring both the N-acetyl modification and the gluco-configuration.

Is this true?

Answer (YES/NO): NO